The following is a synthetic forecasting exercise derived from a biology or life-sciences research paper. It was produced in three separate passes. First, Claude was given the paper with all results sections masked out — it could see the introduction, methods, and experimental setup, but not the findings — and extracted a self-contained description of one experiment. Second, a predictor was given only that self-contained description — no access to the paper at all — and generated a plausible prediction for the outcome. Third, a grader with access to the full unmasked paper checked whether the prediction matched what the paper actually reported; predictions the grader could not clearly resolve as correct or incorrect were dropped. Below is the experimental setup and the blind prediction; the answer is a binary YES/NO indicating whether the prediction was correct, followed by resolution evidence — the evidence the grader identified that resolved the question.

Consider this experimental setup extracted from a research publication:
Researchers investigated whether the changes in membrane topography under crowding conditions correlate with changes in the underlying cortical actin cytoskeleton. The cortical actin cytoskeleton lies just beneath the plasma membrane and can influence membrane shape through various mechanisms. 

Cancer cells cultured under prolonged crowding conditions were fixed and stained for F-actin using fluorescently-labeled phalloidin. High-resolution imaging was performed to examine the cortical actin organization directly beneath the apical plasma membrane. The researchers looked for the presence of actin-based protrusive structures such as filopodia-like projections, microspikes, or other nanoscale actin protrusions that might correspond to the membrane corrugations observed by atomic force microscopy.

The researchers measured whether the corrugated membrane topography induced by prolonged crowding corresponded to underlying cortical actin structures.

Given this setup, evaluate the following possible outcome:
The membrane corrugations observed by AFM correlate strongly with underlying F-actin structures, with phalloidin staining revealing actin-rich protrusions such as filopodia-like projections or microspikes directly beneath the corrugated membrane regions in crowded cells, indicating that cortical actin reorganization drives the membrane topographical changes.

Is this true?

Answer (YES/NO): YES